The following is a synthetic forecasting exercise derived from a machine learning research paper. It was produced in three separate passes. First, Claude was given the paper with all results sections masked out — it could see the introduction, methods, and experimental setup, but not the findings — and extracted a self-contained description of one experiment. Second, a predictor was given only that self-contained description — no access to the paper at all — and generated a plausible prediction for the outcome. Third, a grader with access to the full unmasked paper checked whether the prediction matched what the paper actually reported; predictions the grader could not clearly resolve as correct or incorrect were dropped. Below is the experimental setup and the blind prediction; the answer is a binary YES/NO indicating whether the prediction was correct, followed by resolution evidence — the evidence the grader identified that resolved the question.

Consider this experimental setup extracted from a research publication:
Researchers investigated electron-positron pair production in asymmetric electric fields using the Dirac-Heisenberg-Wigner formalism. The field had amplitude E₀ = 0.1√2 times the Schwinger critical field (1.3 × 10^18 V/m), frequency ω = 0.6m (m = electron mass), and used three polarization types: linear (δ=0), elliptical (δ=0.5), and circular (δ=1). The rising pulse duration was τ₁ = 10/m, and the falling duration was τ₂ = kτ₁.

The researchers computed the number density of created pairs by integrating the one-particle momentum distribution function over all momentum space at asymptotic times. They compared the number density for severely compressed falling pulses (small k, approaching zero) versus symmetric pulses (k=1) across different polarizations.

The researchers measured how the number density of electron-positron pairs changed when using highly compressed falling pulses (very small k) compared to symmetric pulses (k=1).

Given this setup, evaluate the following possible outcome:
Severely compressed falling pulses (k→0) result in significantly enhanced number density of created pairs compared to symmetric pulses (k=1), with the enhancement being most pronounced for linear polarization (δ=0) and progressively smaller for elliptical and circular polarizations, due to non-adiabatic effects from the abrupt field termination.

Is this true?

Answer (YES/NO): NO